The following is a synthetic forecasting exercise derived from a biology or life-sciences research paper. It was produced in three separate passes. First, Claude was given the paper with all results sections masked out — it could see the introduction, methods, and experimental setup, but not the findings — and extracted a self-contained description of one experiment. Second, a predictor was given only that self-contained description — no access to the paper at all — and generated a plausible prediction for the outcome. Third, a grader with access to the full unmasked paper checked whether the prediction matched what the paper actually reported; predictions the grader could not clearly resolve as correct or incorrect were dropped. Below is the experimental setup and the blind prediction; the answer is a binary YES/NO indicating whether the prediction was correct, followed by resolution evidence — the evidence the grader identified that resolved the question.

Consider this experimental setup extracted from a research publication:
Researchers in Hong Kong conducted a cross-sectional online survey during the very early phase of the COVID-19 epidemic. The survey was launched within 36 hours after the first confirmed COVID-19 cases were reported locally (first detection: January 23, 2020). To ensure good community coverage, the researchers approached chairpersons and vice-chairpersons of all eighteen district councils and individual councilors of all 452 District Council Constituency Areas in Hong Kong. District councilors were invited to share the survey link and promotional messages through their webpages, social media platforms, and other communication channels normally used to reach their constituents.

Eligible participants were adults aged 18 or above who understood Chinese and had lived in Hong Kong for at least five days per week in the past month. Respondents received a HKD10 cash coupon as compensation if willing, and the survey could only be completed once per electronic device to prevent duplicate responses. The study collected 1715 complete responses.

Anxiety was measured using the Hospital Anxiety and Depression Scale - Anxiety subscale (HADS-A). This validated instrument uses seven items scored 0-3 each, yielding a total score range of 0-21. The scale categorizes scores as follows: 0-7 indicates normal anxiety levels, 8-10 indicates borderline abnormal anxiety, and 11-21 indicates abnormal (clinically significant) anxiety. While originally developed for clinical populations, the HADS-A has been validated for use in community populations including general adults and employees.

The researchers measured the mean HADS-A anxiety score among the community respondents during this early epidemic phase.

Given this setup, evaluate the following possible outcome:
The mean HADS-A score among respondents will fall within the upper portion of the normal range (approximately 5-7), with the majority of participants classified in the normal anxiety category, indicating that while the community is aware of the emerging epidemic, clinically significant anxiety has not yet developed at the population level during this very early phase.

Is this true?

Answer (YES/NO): NO